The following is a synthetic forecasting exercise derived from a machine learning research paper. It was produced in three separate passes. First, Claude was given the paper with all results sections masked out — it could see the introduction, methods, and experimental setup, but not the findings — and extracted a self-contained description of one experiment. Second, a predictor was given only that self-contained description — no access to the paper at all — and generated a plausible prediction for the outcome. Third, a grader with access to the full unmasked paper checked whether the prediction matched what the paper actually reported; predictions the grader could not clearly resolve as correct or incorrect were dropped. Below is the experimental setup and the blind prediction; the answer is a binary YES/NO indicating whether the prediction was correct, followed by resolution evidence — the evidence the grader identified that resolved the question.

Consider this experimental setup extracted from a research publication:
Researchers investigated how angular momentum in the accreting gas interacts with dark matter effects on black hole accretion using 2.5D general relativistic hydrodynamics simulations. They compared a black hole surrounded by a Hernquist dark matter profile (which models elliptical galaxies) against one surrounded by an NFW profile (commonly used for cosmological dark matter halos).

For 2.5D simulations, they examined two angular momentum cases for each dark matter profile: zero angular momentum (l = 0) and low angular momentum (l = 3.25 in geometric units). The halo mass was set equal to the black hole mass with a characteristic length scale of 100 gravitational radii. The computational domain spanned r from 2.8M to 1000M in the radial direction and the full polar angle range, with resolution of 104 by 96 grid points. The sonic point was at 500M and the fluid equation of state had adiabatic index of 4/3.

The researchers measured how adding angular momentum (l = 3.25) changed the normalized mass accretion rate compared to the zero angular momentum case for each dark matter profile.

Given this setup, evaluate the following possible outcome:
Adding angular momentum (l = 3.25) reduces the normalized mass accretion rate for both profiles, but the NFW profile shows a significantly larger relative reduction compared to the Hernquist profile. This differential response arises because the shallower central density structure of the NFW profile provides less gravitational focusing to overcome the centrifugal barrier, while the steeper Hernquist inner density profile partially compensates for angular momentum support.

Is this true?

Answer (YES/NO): NO